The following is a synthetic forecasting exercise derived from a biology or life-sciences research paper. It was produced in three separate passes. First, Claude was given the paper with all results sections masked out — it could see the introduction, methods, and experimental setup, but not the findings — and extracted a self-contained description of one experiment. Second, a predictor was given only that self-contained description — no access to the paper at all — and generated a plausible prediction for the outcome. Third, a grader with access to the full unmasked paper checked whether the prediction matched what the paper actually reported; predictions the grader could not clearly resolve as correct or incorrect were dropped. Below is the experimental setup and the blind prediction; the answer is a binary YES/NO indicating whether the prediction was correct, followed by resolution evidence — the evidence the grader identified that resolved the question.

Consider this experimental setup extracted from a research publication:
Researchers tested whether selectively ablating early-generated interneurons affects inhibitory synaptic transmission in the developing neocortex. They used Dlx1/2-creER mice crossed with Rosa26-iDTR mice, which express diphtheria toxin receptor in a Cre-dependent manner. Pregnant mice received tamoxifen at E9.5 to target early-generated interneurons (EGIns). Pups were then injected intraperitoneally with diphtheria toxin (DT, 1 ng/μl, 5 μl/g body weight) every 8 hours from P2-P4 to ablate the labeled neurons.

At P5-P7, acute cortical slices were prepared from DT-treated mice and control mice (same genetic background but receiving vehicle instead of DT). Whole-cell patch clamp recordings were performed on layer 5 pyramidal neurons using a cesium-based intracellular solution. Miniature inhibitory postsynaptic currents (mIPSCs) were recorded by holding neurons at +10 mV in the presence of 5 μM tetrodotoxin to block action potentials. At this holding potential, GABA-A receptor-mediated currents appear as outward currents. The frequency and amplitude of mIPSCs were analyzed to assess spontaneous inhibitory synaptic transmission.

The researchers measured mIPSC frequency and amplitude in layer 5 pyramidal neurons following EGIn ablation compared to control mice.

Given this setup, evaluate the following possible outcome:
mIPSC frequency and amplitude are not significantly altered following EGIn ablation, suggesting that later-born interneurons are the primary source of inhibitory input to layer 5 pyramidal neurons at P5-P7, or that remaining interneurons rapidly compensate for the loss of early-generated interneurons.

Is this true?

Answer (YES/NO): NO